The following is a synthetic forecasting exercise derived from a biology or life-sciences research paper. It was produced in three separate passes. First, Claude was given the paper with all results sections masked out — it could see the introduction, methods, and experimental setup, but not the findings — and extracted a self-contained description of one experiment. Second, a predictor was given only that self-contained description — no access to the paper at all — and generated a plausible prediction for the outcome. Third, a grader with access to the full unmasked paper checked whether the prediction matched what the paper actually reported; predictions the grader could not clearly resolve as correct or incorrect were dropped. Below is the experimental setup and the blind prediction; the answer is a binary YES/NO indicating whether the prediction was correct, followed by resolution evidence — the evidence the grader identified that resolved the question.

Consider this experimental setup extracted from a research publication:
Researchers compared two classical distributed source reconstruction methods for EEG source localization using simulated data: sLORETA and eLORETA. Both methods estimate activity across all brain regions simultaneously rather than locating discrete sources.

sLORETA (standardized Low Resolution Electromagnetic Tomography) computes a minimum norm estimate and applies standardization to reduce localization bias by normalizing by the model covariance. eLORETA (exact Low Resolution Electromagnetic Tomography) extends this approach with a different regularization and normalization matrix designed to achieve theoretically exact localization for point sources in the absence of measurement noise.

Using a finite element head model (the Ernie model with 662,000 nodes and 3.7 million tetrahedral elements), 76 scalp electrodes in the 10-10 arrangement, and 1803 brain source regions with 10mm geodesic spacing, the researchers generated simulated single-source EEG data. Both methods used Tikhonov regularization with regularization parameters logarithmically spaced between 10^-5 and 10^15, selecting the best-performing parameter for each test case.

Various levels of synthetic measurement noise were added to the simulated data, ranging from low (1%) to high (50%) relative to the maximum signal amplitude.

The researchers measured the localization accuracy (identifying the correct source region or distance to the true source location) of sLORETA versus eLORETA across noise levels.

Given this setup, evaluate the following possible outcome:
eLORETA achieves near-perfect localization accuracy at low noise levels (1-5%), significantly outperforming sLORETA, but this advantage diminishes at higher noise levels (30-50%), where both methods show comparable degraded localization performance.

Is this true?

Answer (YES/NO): NO